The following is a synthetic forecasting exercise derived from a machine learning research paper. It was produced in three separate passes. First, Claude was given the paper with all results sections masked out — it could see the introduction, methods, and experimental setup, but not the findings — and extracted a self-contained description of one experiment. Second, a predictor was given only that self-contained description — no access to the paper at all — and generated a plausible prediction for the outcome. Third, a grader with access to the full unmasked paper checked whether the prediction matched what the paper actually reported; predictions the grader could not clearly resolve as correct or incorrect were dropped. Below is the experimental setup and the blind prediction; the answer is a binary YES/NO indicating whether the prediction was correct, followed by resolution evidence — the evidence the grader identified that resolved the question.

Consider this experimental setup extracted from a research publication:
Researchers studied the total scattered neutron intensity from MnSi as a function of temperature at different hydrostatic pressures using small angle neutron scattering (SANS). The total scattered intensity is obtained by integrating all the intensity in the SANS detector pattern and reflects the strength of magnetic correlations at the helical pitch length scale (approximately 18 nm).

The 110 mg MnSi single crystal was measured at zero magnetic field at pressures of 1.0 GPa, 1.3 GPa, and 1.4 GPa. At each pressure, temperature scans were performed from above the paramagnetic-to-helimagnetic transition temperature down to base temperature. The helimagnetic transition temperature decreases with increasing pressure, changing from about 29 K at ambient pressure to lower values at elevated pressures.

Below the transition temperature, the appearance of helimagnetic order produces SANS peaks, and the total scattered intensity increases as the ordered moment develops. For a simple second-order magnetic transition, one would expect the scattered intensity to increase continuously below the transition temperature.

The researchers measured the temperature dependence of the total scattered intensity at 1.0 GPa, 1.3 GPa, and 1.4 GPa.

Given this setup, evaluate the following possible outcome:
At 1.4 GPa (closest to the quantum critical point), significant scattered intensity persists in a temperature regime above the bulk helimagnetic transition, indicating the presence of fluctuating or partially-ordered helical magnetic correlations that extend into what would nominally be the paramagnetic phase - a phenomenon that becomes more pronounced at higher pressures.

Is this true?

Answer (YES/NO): NO